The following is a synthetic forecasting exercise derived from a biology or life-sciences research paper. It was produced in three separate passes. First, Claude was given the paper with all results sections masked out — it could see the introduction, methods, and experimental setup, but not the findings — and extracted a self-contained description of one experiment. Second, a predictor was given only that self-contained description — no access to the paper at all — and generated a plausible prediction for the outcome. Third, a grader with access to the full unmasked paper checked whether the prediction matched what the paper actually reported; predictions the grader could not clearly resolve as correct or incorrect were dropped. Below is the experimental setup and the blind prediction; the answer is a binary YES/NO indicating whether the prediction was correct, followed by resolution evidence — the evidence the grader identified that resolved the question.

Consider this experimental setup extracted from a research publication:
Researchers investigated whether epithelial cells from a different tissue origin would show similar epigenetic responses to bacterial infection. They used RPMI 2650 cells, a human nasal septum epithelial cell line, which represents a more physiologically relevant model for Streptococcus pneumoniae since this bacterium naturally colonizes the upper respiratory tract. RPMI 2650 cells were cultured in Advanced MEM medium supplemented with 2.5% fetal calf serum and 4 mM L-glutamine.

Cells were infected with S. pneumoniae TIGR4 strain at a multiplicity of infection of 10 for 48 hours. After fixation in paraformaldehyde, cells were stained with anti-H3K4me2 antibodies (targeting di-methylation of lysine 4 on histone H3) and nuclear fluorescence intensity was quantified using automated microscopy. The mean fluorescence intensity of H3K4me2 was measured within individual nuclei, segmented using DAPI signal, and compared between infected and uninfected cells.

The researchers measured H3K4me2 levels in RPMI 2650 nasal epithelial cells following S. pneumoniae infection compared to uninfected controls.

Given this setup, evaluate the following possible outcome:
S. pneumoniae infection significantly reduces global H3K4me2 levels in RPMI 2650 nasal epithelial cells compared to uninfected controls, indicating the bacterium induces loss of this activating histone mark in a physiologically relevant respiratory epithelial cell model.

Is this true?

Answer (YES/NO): NO